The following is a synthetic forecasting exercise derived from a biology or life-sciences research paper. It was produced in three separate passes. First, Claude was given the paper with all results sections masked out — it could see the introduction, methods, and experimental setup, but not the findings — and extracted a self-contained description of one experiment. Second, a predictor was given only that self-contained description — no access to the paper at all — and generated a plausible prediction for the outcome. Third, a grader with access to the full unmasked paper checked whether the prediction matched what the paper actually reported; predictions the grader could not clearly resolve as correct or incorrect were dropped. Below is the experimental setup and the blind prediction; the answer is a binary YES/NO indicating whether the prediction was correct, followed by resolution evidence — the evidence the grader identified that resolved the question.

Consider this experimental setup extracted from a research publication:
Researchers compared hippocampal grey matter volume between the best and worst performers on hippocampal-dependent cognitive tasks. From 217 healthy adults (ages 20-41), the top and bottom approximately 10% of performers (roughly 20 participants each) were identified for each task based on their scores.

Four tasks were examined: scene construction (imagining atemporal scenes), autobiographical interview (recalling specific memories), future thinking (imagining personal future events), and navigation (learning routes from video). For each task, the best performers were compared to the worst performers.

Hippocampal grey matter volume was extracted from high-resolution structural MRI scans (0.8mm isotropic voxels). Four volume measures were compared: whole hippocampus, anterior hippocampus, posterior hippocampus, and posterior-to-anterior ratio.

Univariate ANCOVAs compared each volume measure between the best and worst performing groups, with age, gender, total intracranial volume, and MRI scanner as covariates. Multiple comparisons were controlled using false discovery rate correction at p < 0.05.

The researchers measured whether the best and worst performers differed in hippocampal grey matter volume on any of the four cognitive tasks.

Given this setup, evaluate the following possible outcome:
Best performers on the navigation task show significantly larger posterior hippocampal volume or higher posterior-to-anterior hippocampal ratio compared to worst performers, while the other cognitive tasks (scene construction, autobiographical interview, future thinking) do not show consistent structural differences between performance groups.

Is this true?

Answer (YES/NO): NO